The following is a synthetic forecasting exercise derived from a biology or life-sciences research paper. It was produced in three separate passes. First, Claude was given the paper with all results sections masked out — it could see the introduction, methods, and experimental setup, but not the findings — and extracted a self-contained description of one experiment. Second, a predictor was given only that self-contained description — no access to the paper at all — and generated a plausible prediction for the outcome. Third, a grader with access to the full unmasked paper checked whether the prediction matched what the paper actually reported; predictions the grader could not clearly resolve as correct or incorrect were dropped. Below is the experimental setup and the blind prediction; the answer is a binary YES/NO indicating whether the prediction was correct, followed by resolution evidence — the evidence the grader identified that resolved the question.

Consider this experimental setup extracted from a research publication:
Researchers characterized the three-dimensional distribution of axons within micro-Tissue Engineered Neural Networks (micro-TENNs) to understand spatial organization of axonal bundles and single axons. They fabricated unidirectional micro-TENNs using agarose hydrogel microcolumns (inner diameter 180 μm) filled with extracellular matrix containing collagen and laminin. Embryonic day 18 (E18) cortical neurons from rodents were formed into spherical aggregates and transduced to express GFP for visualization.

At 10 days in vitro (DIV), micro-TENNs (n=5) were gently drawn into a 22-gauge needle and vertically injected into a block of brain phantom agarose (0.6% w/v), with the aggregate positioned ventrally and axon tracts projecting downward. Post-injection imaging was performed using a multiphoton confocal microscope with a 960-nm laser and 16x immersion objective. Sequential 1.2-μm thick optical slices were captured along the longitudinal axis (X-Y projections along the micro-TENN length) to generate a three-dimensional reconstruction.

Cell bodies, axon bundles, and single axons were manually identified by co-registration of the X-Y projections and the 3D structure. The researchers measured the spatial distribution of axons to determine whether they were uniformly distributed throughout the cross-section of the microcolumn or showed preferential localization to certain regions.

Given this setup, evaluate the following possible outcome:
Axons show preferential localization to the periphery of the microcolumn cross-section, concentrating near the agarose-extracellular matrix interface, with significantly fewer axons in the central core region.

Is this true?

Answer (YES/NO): YES